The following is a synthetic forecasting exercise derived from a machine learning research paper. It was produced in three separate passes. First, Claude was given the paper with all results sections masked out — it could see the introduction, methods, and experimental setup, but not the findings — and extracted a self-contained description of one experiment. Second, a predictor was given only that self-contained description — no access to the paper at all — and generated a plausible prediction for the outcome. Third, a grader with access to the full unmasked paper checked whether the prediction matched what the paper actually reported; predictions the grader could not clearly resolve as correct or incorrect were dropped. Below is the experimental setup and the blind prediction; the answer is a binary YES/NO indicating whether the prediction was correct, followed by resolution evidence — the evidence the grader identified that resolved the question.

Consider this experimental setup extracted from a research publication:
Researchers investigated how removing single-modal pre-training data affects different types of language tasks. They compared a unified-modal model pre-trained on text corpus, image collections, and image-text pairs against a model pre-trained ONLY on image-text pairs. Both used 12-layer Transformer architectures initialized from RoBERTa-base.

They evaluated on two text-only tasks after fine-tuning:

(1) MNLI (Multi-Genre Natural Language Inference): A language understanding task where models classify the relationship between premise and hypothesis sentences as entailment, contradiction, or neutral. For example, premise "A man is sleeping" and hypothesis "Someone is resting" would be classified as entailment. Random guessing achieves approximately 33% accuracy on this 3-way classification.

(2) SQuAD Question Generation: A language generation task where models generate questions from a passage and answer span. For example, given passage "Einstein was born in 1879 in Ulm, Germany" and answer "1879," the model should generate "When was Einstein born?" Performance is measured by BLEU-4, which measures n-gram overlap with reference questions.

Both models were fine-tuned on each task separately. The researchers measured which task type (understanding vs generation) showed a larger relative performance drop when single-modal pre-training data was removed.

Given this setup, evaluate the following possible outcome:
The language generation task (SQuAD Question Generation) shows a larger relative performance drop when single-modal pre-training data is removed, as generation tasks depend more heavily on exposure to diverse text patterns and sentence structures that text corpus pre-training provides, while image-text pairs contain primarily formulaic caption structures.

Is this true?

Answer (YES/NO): NO